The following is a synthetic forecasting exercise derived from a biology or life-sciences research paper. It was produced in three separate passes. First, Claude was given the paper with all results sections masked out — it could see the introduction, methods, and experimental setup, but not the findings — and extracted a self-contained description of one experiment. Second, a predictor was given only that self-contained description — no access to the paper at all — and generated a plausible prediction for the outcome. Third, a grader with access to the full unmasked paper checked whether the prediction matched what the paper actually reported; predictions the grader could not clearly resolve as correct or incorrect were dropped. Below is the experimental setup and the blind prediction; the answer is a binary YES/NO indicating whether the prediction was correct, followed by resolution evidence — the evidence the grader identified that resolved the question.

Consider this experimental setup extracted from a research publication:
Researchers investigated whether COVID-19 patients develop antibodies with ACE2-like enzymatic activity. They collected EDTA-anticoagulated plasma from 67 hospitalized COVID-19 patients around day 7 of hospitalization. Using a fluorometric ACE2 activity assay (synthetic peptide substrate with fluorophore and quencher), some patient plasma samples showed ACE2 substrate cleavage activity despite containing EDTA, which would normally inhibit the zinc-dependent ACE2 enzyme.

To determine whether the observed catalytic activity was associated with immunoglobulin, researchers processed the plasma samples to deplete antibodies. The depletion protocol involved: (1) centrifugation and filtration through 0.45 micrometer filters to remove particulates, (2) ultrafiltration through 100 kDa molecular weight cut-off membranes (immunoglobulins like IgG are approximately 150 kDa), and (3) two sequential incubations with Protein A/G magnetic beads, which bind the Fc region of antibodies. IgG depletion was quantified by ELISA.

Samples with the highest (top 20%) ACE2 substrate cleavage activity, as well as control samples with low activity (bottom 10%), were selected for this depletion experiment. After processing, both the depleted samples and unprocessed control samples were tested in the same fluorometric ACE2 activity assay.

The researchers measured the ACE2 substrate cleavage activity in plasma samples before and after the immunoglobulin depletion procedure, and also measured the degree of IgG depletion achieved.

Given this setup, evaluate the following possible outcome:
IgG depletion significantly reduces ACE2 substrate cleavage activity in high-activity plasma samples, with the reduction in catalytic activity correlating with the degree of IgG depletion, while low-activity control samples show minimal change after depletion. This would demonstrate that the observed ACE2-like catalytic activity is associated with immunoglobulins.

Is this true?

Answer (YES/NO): NO